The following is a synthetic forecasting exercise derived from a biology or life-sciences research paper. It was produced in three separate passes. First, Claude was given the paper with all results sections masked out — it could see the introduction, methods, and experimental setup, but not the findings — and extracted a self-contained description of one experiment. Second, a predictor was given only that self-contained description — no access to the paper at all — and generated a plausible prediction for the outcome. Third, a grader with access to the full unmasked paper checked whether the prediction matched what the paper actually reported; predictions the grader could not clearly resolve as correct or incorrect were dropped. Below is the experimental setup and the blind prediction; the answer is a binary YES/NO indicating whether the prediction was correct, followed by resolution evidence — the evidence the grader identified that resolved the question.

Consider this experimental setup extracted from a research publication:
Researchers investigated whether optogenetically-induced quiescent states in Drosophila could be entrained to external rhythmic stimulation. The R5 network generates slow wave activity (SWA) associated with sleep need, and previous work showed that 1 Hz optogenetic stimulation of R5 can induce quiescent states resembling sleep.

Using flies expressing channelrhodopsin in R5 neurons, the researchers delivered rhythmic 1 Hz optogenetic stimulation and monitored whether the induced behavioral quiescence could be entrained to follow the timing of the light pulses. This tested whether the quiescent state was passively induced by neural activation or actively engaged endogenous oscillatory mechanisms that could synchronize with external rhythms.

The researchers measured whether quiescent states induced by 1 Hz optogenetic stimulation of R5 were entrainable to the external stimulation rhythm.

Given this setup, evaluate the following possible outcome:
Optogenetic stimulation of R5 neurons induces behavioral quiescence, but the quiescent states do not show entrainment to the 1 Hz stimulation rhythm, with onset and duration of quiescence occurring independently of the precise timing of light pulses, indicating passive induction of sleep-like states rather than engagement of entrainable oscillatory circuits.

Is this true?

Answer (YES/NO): NO